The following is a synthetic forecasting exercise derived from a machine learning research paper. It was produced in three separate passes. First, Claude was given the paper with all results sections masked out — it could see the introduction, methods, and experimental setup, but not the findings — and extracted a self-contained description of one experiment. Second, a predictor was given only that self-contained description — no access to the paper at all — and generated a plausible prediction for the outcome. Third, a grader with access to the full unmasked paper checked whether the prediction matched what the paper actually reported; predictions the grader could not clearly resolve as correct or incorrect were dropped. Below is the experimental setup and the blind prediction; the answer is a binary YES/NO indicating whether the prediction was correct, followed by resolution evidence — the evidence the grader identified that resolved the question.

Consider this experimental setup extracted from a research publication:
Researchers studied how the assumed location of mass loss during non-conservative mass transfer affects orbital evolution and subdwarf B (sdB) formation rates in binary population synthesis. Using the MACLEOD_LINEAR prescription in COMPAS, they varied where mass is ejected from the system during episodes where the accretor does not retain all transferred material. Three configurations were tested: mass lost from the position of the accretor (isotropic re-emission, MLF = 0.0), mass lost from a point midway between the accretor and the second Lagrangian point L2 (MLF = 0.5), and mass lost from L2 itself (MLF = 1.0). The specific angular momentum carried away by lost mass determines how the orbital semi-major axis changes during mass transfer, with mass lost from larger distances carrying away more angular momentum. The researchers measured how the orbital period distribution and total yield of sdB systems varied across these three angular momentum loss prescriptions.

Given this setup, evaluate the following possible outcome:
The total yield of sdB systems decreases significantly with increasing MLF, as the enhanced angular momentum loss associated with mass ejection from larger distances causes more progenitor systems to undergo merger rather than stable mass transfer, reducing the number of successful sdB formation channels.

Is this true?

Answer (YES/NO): YES